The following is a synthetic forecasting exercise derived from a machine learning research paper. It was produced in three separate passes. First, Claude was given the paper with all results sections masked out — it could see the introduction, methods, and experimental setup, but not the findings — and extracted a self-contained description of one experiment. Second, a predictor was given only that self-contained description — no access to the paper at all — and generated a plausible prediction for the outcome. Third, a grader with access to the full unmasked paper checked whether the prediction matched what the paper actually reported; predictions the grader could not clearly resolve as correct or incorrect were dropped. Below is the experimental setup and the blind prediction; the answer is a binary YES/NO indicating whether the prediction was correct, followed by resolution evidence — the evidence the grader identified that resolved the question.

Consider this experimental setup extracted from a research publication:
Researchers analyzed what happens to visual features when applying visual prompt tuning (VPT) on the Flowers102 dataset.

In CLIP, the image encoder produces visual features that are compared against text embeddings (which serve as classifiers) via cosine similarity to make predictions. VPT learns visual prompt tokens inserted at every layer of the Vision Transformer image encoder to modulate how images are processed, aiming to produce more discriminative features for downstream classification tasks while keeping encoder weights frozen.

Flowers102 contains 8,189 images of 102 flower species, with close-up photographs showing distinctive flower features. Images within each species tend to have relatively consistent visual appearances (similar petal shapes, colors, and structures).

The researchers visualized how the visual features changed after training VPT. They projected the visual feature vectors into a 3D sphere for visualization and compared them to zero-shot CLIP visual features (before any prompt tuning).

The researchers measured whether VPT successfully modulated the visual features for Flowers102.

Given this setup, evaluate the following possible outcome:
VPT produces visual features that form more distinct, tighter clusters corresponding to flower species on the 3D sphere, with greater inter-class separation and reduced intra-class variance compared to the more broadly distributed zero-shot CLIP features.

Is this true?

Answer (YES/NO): NO